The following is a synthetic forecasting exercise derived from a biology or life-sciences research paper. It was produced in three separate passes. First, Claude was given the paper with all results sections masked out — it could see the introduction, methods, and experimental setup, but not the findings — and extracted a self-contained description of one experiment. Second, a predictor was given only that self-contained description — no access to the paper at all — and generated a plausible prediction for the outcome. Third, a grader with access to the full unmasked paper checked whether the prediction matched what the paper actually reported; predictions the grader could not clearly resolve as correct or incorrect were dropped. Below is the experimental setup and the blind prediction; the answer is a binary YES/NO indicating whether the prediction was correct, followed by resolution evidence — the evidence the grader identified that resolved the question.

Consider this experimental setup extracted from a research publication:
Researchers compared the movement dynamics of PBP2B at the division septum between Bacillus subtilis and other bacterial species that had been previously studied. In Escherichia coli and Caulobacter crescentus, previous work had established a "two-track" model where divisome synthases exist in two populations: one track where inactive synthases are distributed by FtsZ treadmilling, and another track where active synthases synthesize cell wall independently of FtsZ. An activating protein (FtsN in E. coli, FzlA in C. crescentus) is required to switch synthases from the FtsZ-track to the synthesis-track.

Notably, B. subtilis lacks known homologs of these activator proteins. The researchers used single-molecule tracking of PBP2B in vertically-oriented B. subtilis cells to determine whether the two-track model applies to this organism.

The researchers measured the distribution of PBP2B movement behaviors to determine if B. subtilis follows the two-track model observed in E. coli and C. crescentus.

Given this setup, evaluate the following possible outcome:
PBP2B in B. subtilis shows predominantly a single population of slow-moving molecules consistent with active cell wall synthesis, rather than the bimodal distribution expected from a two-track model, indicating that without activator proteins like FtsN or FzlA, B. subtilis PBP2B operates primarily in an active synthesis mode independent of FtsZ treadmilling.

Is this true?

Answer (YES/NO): NO